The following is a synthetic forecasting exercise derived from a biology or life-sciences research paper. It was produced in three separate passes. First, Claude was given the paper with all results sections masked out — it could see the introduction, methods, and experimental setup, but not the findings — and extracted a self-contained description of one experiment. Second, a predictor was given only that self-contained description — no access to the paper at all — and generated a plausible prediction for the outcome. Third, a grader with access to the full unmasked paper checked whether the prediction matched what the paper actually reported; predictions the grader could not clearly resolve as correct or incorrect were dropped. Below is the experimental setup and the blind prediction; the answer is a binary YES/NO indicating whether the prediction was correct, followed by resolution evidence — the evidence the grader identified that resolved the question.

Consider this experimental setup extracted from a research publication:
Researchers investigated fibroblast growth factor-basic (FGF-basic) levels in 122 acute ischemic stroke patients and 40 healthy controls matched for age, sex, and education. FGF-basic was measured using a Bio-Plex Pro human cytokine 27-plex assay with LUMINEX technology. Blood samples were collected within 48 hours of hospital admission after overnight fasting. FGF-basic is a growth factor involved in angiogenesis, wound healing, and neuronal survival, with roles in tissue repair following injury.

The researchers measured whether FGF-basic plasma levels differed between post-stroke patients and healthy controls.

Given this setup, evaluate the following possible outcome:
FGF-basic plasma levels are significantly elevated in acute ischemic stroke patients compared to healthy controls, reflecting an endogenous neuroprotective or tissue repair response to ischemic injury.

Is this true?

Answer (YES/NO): NO